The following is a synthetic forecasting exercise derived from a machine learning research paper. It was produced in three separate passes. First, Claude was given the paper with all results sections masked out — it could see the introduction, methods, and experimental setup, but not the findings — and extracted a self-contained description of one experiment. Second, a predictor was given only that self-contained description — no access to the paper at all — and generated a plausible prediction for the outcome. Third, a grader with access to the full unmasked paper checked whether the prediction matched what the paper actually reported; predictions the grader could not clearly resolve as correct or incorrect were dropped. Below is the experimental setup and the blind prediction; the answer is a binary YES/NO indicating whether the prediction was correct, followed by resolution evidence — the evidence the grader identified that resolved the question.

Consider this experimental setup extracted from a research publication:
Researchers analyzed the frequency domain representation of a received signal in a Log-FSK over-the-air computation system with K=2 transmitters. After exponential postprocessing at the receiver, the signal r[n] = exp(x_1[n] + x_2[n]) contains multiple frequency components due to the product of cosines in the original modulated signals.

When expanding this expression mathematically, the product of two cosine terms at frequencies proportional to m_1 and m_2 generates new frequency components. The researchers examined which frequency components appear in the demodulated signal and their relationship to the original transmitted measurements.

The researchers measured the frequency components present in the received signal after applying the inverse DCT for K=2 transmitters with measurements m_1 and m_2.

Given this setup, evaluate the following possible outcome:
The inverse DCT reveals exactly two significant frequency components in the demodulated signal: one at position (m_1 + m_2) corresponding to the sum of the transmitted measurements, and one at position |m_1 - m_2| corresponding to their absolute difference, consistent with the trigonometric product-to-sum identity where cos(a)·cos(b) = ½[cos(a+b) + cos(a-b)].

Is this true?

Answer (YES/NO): NO